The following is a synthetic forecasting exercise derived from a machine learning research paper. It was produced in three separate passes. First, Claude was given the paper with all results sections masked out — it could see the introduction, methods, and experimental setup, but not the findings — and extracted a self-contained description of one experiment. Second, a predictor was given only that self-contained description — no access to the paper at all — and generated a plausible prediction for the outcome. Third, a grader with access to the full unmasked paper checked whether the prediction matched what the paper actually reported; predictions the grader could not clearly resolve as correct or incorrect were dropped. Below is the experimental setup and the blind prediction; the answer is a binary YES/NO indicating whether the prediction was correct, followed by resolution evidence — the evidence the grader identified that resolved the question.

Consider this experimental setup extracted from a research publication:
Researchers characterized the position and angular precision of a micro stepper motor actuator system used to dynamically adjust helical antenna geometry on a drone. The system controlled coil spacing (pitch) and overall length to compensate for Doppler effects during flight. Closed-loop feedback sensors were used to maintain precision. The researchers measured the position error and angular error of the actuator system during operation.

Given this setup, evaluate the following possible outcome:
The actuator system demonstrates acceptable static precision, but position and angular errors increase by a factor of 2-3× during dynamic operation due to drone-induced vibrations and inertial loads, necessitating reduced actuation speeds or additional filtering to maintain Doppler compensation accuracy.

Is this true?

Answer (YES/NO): NO